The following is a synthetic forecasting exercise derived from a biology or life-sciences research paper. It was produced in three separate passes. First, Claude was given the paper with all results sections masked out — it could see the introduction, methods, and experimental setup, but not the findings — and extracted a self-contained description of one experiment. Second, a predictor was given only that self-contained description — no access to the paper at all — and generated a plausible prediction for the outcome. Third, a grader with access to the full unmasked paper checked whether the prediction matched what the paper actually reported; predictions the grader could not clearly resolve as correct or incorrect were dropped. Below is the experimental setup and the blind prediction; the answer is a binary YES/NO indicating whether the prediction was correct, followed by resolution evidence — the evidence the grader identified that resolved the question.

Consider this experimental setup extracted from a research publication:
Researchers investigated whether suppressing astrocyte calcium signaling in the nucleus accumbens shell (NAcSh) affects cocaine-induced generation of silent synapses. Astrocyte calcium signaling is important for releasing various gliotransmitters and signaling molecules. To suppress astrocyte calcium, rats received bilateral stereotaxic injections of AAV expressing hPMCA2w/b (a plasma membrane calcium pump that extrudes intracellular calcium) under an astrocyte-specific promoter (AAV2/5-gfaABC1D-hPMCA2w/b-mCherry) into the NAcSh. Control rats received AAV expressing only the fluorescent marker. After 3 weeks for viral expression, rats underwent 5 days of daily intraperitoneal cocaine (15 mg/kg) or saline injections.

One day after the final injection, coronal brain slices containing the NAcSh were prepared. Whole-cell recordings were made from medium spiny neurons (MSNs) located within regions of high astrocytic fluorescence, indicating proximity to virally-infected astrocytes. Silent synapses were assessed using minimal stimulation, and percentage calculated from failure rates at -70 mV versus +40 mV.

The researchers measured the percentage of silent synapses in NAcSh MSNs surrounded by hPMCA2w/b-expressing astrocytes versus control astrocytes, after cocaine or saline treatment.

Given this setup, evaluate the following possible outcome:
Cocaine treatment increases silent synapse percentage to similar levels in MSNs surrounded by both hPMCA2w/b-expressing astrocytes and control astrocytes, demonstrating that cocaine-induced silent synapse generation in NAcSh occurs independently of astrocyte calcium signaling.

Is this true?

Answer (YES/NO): NO